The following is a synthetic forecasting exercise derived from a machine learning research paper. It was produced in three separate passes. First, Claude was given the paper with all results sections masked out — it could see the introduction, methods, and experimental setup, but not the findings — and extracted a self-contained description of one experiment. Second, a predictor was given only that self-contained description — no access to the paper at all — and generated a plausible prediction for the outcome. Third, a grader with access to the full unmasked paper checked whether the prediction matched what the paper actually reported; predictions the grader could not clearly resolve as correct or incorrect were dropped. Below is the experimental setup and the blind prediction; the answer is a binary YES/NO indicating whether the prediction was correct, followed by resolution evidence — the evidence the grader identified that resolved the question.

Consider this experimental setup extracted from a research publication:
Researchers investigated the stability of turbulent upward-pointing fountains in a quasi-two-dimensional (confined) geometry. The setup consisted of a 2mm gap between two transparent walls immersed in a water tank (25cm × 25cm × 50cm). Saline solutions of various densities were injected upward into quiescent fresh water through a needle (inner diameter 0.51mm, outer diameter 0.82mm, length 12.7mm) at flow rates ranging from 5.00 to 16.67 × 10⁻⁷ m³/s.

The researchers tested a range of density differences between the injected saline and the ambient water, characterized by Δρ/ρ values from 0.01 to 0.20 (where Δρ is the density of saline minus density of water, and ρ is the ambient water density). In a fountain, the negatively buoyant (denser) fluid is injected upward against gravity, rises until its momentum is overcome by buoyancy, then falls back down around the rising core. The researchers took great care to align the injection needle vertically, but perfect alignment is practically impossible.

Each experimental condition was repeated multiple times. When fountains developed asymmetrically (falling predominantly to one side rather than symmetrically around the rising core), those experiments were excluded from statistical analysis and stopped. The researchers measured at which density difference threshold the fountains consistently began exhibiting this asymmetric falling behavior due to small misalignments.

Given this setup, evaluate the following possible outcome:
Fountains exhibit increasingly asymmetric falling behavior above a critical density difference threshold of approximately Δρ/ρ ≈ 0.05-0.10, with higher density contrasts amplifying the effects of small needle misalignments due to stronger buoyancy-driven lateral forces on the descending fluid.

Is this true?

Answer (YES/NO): NO